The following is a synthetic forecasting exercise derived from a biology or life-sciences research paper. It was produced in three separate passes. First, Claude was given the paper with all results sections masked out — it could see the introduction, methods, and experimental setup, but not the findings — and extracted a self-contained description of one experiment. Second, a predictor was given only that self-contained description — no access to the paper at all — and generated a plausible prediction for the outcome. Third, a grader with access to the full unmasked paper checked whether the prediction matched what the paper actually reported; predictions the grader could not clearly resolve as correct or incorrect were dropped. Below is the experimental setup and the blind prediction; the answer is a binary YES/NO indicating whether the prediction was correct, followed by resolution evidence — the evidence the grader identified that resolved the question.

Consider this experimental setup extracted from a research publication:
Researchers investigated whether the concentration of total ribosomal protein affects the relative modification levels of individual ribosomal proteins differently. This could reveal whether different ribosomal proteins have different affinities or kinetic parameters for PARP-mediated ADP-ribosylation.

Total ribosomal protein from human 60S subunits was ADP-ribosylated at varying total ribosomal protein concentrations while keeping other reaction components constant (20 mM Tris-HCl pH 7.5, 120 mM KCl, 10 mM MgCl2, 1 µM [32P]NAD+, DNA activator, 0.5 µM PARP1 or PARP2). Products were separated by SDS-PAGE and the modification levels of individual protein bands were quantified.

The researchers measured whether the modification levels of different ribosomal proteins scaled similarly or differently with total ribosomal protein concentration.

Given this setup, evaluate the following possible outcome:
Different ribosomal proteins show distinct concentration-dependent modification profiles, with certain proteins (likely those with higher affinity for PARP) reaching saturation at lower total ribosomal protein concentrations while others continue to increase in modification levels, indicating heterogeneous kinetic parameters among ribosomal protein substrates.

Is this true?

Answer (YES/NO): YES